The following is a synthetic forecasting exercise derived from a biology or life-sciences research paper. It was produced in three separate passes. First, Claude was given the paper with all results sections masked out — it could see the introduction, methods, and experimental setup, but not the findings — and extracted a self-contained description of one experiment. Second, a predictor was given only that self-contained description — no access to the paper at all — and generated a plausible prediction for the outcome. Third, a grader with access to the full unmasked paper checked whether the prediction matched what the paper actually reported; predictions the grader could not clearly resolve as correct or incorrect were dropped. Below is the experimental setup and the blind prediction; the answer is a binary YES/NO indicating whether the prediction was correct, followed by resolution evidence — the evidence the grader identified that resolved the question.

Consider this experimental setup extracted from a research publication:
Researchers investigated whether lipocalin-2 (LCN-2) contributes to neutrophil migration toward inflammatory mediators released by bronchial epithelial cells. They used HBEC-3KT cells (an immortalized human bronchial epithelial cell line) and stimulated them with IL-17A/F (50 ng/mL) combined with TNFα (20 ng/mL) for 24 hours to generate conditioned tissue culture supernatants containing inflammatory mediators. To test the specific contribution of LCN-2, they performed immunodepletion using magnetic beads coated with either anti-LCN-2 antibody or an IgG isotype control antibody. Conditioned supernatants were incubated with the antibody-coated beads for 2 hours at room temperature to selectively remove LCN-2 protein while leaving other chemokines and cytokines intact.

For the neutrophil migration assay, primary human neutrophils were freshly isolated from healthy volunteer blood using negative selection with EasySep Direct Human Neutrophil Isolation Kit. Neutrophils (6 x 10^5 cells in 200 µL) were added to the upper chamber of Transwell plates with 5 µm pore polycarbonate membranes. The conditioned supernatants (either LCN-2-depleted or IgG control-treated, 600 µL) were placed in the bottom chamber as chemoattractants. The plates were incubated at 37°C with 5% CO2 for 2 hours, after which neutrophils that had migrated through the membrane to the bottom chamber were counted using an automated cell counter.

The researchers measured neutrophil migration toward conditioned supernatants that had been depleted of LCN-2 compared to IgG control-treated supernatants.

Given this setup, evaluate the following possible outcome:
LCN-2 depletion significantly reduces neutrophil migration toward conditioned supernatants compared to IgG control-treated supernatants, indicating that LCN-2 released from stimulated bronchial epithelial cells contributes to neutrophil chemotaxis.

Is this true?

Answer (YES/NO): YES